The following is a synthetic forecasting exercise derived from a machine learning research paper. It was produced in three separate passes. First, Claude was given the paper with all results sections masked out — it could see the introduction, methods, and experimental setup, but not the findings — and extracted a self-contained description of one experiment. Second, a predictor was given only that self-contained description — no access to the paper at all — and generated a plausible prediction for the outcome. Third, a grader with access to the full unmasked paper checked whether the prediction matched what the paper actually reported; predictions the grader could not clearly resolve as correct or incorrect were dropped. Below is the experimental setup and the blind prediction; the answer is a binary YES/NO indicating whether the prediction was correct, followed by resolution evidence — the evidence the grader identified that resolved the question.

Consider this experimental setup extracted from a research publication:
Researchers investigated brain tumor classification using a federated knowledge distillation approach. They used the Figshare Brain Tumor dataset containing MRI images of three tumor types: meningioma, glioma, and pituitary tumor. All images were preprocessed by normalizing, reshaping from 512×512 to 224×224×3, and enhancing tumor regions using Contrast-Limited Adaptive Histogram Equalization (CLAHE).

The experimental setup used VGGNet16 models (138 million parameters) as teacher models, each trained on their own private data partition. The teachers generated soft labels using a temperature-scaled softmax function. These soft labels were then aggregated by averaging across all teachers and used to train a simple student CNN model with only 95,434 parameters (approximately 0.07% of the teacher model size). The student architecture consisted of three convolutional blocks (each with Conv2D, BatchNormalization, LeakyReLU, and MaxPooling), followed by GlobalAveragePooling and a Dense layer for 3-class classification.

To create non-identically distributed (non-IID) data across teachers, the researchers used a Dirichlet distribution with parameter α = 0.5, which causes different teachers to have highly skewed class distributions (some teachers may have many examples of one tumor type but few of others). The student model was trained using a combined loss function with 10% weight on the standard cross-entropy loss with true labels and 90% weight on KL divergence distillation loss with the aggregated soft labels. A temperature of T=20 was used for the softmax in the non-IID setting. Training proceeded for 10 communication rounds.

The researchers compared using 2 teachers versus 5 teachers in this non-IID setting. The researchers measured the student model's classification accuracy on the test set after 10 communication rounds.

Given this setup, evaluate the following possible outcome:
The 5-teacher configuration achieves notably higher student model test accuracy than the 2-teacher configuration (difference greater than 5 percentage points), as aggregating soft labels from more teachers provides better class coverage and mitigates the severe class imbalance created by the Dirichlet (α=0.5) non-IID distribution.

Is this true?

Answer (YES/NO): NO